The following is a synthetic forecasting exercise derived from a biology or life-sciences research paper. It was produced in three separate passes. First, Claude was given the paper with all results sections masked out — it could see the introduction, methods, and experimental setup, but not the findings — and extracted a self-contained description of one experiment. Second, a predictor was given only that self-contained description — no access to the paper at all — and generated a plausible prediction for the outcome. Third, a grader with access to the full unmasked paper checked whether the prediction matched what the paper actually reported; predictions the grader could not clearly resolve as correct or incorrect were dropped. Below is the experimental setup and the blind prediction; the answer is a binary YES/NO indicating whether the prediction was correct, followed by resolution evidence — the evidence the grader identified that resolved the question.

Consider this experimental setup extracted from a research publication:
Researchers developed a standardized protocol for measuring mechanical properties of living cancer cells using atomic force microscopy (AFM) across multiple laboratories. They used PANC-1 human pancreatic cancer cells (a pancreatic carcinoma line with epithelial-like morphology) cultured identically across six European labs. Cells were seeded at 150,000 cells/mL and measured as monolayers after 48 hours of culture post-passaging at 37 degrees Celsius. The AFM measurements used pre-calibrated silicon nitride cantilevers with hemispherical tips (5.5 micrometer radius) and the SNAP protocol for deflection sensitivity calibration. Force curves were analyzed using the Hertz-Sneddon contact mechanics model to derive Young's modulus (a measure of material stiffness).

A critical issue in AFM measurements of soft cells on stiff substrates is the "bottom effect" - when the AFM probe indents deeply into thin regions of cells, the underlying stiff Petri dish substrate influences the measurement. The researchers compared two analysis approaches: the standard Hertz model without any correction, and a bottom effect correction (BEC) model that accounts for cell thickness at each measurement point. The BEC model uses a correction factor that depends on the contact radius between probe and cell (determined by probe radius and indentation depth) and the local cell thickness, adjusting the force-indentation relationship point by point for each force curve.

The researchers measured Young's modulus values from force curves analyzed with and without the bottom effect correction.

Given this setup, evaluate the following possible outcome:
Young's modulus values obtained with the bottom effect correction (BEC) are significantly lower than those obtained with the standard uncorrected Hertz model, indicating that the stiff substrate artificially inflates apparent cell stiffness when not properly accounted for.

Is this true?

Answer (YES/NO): YES